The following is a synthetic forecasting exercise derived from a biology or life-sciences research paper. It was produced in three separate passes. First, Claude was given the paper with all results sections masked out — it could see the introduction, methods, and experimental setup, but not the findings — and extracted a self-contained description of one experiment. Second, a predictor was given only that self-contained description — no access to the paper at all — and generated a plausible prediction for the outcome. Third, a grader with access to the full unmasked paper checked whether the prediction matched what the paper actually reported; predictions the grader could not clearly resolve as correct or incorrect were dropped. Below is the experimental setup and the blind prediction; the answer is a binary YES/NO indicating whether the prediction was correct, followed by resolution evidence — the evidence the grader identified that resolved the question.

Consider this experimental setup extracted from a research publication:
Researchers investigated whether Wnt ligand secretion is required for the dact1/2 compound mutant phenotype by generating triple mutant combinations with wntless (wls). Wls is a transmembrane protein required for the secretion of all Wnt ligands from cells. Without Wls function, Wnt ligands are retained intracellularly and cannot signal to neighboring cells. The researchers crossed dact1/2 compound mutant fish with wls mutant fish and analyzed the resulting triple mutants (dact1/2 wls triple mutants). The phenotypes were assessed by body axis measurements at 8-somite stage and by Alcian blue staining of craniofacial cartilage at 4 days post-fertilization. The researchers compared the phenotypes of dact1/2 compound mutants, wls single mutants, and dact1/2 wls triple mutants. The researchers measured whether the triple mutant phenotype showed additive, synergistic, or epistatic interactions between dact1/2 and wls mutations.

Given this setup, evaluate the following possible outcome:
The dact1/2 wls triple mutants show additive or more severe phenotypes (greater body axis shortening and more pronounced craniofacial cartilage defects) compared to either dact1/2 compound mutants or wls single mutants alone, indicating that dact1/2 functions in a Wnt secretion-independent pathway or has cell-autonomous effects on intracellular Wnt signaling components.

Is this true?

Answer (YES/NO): YES